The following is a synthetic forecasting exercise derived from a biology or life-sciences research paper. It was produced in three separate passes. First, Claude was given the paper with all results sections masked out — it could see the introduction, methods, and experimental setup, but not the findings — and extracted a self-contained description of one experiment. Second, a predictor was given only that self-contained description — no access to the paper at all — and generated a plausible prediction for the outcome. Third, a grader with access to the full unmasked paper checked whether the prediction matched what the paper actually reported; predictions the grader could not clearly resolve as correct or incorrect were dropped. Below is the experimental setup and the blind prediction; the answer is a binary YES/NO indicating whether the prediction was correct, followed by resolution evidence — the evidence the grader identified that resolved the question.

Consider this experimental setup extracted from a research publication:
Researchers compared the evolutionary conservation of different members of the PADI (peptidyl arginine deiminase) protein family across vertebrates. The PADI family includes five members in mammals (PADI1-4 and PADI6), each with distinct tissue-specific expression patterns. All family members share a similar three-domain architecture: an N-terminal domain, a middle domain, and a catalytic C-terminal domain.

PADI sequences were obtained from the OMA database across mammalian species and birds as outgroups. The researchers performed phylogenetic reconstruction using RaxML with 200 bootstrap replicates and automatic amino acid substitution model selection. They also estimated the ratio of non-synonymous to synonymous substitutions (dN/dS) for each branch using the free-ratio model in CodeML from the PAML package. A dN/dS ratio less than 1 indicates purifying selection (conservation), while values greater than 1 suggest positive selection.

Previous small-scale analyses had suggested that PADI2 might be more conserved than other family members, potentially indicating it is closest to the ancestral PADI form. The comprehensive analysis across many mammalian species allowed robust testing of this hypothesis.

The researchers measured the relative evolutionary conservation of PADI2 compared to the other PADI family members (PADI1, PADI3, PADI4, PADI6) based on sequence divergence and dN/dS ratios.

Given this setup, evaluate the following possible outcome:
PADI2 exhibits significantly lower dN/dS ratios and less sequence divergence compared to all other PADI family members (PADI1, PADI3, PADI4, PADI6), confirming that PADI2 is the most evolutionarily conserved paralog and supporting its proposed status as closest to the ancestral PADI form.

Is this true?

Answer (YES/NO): NO